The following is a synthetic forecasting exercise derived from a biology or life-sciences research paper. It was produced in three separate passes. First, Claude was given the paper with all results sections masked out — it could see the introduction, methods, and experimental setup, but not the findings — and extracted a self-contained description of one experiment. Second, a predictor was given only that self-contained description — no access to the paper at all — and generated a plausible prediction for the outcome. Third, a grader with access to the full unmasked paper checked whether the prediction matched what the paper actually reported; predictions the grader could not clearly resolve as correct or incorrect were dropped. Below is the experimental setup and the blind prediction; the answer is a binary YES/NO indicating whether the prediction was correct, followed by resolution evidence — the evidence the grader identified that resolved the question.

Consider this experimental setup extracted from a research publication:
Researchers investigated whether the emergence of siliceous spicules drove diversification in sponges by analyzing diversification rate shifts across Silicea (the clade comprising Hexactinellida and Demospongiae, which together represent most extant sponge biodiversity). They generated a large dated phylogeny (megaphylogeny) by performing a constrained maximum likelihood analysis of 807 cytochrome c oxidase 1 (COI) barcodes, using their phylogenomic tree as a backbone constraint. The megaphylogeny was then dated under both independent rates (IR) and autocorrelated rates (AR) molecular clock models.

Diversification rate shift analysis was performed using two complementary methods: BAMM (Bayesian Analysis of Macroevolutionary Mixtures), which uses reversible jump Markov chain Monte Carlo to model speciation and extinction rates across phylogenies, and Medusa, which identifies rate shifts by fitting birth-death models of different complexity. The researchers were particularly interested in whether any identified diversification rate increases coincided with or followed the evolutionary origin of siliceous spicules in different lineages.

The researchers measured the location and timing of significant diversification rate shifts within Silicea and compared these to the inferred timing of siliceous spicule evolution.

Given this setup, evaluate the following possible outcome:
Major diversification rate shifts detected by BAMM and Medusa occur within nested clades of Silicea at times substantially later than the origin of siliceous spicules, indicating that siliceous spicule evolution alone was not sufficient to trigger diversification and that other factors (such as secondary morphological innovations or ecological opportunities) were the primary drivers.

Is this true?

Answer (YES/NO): YES